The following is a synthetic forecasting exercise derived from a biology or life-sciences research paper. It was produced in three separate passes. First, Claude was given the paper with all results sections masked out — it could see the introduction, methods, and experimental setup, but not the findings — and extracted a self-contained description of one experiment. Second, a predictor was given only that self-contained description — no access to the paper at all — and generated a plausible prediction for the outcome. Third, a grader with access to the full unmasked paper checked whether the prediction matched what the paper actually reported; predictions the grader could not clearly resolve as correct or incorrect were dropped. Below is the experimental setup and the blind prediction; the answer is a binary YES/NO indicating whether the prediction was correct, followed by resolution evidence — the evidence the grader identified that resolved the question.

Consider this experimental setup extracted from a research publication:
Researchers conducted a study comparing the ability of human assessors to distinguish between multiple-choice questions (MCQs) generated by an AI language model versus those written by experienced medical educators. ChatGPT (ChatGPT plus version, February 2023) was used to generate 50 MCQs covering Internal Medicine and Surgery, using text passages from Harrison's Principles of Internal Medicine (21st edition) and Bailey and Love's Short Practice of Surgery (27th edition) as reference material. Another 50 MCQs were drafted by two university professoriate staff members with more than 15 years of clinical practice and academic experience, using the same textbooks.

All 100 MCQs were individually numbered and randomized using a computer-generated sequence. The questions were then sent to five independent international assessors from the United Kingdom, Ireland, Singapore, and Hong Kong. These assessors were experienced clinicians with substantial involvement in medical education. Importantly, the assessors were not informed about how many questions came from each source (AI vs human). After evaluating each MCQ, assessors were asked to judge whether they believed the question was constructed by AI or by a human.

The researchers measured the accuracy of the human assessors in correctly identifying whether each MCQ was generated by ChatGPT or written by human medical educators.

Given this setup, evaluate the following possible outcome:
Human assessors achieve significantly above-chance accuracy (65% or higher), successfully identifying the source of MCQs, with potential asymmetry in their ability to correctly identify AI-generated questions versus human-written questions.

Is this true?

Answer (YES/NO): NO